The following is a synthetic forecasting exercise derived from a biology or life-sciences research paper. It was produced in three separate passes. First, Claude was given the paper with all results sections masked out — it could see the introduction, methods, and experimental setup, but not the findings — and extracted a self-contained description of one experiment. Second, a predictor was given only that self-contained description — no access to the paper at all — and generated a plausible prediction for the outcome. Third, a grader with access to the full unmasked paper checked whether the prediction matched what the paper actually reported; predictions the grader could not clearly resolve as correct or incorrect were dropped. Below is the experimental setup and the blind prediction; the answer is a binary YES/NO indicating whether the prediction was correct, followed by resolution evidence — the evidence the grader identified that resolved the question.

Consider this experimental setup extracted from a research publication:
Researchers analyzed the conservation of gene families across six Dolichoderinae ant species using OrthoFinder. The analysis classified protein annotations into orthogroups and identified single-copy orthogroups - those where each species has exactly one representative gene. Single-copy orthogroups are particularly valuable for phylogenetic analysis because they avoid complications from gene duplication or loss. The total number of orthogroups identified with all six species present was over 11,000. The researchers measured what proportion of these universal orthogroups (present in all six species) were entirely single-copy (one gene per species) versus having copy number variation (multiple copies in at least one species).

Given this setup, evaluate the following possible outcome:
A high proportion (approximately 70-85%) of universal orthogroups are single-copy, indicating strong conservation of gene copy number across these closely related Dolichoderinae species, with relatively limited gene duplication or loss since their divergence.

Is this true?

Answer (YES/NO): YES